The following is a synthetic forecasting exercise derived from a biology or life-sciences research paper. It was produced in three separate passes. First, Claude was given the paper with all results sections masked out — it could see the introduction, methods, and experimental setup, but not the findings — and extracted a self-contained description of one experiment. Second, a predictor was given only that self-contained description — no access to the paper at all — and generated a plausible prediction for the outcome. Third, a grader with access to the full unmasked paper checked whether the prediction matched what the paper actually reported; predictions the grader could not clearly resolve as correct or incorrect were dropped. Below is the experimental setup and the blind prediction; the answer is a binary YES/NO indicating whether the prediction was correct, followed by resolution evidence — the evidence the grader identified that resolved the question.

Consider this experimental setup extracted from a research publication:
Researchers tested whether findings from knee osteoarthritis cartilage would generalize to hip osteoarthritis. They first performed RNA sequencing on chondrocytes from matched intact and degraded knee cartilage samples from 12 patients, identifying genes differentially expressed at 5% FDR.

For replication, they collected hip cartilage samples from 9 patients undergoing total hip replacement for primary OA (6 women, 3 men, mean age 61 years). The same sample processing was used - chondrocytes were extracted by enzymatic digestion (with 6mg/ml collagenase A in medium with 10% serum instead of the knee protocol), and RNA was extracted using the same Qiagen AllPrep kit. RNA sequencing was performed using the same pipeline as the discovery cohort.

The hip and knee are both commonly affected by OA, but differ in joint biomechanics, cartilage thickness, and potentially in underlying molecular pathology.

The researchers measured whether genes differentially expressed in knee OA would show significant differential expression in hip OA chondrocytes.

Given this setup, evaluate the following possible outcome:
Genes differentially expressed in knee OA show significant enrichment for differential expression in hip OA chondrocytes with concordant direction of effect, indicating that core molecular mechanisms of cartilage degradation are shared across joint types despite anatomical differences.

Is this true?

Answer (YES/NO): YES